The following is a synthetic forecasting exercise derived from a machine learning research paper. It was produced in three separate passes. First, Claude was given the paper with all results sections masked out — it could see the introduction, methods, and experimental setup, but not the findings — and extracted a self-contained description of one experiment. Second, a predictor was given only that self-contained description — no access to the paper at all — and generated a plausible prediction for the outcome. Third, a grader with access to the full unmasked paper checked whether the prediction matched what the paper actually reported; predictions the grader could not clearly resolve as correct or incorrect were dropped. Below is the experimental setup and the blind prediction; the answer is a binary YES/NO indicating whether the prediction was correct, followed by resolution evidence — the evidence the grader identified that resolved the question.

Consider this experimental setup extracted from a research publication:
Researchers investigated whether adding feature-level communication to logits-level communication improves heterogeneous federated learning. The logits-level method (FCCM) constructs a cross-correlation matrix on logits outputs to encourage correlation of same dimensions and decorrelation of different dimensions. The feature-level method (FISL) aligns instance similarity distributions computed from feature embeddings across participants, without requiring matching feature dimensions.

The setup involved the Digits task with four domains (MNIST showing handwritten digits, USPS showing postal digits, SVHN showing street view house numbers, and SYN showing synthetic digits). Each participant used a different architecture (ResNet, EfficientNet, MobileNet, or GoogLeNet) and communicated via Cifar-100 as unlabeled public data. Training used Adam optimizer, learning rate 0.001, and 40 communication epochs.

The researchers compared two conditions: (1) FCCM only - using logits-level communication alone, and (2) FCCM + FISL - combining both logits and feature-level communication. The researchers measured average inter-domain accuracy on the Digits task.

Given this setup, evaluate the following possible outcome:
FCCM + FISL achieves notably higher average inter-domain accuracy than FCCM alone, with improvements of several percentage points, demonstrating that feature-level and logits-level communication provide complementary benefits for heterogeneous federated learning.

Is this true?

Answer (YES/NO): YES